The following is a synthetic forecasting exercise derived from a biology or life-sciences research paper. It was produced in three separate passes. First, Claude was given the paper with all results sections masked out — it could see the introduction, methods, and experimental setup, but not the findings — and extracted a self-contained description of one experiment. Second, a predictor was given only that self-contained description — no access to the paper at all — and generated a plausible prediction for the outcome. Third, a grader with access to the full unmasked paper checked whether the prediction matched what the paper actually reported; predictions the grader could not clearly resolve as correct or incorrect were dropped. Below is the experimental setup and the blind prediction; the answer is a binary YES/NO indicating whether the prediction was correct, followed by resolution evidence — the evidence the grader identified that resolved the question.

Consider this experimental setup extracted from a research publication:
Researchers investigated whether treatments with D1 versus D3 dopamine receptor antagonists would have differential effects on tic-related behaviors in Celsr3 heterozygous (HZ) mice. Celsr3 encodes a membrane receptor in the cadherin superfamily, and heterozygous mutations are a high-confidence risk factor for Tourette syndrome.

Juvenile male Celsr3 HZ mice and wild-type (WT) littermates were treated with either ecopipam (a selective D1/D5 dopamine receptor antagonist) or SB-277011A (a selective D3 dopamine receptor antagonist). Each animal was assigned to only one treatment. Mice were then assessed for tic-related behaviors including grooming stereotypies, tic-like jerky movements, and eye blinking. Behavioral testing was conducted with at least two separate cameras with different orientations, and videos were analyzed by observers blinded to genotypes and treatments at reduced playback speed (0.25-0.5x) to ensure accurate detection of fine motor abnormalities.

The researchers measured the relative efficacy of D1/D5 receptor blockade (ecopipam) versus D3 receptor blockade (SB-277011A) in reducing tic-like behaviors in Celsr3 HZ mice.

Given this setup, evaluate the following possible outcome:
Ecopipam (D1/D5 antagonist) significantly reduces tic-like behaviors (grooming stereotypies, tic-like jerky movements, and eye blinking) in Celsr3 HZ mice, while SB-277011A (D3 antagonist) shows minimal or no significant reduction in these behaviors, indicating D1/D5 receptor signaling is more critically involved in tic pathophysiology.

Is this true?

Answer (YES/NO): NO